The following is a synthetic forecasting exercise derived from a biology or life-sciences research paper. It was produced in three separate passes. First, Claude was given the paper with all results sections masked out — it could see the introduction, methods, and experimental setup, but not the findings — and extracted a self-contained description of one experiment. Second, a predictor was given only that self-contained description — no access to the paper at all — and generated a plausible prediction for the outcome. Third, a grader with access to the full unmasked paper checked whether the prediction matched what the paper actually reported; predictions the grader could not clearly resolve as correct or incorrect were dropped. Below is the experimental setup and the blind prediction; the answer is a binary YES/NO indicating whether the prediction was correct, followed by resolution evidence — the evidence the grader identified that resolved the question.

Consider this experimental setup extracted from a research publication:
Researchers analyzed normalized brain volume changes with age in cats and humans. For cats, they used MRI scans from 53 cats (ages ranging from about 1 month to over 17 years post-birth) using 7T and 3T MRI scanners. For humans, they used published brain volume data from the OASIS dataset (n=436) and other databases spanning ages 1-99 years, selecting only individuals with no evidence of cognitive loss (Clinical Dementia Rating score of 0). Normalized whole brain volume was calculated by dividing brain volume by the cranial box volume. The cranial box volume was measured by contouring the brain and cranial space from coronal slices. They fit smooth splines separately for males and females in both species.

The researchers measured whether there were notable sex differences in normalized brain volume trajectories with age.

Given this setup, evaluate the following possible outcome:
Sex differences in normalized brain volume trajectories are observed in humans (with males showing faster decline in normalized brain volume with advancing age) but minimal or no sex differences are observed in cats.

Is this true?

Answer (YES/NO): NO